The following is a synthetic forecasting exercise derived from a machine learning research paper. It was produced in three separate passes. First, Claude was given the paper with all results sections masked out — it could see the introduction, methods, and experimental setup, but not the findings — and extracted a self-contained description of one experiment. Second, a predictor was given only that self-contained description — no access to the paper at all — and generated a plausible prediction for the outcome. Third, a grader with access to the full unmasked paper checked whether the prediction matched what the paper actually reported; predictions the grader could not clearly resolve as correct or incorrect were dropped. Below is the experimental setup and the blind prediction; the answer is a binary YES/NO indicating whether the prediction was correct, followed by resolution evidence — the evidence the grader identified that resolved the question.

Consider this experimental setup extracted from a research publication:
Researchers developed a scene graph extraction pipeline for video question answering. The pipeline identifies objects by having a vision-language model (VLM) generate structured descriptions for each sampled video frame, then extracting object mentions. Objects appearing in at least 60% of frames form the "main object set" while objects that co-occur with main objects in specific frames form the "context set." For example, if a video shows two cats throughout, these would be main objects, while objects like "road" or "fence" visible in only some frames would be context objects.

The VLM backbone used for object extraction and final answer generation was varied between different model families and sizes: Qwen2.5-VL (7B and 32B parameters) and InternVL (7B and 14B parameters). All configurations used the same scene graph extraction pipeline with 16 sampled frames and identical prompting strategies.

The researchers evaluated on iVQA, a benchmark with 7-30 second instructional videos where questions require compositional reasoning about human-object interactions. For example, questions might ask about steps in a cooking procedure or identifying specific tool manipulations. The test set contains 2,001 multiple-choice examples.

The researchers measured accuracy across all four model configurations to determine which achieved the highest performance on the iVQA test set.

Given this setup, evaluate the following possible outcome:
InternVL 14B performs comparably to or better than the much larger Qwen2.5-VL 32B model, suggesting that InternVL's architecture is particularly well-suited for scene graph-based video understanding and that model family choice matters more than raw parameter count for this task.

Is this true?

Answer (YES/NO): YES